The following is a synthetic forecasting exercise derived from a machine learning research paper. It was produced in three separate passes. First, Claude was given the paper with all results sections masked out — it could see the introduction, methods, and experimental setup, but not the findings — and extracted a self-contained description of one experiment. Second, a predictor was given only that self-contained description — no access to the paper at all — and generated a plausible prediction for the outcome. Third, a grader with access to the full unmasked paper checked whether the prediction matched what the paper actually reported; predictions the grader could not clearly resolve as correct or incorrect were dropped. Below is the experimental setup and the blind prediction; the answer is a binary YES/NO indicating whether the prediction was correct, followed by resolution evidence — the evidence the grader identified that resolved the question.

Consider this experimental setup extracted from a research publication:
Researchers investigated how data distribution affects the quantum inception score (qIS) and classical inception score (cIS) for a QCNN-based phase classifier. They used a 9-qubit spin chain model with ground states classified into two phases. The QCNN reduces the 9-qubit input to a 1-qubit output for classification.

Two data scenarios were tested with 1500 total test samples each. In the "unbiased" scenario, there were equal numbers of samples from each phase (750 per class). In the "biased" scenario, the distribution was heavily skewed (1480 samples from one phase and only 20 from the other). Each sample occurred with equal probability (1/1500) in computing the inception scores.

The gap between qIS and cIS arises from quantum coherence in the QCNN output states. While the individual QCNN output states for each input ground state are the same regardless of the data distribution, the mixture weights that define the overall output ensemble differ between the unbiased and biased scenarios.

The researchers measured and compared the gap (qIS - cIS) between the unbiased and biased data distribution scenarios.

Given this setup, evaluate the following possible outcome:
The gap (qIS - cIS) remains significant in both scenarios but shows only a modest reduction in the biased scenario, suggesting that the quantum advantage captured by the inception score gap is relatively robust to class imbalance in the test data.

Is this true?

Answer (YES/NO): NO